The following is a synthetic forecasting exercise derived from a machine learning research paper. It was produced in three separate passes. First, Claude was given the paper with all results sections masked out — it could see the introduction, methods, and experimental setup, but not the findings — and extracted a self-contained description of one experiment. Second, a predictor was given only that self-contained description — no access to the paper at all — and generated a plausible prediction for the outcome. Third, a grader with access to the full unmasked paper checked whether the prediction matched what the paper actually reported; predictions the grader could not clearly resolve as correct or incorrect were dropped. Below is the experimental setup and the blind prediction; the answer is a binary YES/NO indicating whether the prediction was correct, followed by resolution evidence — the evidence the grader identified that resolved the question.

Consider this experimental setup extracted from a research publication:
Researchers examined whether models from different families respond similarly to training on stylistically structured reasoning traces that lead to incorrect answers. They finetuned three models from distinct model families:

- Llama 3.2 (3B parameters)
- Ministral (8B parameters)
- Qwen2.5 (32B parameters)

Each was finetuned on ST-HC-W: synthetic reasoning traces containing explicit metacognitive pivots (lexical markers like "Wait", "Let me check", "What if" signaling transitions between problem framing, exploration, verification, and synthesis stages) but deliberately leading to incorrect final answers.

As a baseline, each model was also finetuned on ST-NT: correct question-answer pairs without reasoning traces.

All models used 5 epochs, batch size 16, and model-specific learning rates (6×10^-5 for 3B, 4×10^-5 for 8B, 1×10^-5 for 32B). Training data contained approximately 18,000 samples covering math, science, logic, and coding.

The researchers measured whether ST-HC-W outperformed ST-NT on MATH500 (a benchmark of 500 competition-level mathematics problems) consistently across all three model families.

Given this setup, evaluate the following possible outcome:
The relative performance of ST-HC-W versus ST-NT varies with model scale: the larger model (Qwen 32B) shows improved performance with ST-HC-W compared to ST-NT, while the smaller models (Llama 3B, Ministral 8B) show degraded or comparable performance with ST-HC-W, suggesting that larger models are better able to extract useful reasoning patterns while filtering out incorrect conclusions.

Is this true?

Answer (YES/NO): NO